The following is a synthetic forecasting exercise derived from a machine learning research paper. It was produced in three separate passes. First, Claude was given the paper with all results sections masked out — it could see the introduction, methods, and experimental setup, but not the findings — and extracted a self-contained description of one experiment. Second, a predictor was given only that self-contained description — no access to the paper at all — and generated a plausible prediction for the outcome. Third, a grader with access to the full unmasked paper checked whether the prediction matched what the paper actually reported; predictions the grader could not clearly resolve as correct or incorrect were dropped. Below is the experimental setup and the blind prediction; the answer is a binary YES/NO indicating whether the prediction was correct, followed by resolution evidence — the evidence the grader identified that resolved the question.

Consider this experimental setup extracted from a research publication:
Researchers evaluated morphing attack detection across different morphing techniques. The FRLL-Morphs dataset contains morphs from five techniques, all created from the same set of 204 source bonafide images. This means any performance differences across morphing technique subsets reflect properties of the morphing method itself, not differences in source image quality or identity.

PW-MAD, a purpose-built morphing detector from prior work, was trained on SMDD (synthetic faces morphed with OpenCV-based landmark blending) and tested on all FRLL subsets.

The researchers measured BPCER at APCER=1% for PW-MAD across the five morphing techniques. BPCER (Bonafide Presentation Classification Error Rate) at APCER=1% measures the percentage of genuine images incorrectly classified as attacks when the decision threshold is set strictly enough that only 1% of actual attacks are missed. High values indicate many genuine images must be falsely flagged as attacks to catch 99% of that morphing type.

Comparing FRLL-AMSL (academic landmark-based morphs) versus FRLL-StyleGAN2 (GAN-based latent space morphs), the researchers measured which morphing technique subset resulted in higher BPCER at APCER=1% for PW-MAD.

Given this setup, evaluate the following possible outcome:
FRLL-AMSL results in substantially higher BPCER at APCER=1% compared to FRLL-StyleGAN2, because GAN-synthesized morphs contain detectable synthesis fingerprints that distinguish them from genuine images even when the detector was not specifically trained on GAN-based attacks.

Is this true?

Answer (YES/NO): YES